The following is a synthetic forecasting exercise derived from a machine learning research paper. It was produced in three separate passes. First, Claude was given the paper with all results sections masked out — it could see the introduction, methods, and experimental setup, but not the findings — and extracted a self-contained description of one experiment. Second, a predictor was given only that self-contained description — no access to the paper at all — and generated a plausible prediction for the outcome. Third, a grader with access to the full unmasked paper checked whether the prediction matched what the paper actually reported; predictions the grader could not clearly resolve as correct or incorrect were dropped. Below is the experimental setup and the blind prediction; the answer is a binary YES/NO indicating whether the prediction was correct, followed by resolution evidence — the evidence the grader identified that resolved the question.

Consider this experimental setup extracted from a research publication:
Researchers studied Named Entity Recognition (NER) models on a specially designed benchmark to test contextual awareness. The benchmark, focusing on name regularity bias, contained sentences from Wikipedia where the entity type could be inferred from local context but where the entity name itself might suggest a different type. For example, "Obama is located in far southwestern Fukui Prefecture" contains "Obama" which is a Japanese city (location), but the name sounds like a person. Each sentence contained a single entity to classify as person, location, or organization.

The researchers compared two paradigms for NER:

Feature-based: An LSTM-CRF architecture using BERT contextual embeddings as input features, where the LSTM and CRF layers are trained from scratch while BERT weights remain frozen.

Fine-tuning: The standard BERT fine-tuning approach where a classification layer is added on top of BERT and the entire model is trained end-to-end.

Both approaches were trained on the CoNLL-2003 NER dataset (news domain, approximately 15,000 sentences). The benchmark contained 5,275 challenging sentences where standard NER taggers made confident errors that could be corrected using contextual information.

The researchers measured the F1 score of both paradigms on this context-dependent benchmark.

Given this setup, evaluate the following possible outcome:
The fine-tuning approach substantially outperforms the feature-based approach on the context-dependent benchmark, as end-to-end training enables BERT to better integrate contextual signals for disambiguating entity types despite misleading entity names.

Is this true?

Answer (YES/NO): YES